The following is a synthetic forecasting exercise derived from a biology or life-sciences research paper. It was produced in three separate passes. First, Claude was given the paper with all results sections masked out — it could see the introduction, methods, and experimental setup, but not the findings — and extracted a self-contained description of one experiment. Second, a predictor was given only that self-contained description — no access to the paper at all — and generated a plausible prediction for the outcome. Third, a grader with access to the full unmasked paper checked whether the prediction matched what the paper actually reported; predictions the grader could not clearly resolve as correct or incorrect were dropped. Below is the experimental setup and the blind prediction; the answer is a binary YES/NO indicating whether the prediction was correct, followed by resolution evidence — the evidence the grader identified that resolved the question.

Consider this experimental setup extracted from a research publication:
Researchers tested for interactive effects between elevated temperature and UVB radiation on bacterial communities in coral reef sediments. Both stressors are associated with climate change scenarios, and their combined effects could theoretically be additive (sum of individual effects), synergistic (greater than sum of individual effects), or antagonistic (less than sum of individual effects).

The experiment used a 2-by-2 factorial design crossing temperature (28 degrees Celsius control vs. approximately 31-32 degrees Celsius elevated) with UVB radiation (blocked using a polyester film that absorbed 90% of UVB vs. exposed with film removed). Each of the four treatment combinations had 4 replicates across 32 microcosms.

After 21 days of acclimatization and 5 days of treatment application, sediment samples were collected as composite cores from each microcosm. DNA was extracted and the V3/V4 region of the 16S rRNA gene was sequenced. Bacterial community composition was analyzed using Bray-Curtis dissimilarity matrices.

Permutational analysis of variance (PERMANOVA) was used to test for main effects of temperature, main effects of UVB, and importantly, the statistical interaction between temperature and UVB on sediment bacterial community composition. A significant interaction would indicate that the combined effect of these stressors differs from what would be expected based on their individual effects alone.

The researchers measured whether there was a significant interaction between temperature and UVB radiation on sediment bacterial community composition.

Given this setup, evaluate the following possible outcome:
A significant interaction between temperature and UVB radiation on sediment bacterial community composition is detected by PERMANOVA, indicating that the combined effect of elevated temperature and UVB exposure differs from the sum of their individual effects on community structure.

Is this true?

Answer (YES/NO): NO